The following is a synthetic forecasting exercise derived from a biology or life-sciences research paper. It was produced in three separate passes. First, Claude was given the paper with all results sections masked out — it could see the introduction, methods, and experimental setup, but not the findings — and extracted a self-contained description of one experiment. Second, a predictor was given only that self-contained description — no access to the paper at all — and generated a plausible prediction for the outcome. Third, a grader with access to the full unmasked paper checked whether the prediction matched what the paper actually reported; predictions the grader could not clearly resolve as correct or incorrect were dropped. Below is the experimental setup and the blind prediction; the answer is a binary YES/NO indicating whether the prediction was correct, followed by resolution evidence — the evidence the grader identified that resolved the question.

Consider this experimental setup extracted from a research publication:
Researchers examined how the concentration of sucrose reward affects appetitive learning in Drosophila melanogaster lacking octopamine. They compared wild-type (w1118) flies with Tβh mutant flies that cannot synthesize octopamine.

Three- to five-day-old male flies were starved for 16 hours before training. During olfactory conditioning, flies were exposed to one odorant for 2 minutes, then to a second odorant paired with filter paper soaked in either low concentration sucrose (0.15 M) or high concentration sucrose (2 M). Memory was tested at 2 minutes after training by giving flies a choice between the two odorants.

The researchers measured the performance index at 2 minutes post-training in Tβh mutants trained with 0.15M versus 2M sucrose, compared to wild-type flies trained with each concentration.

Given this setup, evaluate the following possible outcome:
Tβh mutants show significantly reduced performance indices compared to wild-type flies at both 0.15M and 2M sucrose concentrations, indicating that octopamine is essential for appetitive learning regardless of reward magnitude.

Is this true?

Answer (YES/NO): YES